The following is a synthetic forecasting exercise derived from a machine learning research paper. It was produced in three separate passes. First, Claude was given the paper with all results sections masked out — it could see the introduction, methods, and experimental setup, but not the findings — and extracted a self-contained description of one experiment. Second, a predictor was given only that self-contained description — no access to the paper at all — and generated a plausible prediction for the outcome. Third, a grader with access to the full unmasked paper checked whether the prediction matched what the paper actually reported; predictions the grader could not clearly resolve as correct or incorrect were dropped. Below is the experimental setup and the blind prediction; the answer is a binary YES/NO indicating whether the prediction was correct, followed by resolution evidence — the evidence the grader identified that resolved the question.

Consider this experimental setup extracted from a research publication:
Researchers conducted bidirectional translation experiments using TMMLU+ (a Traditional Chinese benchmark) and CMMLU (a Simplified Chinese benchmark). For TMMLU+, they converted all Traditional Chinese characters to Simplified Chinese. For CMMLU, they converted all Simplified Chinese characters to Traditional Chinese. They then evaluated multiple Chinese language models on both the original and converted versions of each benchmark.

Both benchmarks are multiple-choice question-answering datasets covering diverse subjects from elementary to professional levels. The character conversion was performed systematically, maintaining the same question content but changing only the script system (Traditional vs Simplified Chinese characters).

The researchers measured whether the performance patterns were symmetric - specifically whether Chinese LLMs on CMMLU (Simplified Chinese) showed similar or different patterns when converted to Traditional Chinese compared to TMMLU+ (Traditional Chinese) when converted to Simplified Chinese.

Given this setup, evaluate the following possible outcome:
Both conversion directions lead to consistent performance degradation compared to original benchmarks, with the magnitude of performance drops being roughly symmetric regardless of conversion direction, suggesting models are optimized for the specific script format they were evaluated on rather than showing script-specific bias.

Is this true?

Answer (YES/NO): NO